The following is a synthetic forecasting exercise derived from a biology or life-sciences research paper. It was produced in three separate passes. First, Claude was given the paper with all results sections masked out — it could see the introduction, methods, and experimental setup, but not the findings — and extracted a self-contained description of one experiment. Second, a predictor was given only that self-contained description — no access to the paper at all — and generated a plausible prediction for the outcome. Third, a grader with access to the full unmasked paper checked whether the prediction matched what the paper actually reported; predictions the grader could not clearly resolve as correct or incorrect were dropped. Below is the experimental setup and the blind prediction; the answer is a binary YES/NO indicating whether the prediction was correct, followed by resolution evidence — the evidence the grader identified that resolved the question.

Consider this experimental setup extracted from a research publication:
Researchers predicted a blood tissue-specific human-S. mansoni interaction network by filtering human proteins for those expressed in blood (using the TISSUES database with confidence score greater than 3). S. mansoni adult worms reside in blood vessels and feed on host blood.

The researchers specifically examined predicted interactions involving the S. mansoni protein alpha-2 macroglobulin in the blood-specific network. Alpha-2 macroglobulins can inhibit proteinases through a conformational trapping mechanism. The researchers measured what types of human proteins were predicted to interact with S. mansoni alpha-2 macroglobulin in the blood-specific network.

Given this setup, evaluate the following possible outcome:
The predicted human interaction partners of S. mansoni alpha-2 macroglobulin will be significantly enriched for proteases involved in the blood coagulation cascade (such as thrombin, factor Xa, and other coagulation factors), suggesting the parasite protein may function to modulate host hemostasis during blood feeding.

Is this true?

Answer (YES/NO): YES